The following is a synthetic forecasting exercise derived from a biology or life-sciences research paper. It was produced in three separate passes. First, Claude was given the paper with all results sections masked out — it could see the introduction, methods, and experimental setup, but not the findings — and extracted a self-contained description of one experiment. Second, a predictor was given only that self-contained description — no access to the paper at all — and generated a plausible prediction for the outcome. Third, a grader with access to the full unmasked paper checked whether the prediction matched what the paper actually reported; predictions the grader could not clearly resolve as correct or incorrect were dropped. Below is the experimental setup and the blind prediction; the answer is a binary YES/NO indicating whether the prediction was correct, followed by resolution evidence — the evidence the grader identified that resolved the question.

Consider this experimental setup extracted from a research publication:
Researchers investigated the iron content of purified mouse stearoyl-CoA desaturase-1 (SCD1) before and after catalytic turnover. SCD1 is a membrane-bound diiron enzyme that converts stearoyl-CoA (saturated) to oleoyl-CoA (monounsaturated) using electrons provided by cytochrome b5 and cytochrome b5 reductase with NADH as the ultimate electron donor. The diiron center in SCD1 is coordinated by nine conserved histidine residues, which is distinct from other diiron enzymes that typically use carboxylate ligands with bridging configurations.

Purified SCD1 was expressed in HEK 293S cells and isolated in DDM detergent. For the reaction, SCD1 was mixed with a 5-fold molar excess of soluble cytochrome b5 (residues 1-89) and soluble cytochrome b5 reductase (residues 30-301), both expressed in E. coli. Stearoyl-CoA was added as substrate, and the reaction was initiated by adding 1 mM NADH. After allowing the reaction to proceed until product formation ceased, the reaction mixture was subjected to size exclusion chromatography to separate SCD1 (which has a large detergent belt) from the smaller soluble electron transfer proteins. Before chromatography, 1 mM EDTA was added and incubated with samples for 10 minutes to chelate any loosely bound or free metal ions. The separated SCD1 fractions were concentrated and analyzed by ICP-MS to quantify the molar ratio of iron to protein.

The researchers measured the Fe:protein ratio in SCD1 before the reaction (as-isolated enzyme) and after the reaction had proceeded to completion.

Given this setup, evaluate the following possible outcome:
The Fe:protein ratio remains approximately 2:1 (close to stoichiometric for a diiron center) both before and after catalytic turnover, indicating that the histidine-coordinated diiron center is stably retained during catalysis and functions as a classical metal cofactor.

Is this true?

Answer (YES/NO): NO